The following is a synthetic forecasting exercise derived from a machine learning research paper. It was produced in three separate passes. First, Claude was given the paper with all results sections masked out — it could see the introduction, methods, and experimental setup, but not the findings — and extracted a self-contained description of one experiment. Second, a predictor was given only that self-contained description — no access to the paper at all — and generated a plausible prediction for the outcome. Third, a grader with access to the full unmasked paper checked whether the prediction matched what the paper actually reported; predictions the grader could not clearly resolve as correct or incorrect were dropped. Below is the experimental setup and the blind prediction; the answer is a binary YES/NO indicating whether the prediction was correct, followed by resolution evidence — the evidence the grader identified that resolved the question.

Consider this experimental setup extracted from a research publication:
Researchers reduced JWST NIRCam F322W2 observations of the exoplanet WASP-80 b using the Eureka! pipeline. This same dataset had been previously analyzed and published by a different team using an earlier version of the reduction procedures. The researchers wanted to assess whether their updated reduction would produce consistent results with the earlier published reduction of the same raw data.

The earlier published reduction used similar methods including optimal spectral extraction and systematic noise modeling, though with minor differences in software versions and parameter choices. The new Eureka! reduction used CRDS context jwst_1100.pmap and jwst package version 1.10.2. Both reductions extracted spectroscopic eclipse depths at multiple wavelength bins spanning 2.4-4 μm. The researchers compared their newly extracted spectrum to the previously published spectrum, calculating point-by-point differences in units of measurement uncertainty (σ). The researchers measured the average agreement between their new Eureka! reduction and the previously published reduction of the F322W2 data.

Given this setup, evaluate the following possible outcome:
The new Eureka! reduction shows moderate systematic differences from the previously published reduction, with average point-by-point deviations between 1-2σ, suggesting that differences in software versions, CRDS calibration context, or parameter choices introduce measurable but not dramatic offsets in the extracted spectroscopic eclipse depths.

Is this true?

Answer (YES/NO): NO